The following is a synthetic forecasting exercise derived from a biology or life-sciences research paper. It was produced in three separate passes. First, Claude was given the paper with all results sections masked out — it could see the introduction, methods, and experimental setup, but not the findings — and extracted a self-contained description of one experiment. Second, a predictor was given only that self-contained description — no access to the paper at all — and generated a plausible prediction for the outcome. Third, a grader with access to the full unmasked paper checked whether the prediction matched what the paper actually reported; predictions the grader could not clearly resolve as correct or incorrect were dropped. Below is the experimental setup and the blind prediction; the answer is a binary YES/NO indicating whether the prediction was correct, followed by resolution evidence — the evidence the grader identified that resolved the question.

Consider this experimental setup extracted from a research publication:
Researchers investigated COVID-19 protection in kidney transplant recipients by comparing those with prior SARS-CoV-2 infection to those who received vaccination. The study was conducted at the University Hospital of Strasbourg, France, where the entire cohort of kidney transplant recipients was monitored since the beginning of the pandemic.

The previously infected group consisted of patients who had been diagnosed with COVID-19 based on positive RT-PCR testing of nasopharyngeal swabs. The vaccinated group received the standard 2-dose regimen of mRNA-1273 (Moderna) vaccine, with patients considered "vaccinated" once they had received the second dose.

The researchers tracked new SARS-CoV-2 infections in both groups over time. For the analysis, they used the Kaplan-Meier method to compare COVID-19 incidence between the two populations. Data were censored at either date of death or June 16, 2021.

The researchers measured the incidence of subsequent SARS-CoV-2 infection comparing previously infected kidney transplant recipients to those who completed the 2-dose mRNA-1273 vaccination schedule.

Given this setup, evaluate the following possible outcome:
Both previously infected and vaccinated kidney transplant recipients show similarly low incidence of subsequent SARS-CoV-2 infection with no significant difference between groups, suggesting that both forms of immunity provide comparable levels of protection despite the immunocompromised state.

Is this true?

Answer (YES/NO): NO